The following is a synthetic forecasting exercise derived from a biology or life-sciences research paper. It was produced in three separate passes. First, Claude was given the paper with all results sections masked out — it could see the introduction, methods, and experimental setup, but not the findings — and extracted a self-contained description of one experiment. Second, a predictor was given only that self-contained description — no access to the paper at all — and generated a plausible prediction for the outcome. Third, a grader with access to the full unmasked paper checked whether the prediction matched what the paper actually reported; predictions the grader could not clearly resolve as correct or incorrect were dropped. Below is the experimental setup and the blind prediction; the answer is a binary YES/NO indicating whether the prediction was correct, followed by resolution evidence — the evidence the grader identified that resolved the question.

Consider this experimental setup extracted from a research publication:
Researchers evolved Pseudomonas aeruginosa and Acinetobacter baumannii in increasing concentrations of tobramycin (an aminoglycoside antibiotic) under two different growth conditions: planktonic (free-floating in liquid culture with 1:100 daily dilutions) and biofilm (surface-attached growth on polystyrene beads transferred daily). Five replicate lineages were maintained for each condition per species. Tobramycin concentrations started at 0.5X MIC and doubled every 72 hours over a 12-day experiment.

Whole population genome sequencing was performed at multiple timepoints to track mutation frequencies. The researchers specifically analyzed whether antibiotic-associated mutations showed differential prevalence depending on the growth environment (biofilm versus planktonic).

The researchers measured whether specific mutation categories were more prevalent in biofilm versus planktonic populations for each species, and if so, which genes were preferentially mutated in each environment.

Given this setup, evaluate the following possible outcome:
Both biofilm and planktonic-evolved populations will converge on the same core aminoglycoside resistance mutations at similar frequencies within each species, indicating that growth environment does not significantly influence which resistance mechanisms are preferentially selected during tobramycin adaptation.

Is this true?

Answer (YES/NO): NO